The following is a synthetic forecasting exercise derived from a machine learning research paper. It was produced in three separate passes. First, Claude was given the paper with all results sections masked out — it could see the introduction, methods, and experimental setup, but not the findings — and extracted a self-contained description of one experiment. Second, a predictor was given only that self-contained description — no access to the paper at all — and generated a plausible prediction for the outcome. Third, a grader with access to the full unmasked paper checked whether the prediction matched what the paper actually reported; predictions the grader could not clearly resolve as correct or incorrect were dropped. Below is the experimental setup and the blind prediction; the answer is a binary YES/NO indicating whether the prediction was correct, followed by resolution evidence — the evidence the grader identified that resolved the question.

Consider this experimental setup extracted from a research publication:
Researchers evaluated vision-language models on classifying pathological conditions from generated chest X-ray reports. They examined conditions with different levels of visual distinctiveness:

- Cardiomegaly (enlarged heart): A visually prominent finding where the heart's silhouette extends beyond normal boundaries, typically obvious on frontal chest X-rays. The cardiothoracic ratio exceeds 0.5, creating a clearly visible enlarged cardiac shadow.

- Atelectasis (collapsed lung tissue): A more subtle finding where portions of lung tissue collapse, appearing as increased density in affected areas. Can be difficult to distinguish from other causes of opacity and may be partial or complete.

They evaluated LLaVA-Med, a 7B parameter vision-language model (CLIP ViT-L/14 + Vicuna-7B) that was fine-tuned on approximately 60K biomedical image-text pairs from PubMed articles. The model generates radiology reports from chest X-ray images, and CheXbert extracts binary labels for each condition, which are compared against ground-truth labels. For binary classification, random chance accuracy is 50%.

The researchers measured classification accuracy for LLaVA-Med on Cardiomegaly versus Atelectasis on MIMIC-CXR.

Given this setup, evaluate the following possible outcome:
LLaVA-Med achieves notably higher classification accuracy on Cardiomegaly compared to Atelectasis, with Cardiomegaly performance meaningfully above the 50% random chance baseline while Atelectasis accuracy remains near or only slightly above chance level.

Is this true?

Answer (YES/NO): YES